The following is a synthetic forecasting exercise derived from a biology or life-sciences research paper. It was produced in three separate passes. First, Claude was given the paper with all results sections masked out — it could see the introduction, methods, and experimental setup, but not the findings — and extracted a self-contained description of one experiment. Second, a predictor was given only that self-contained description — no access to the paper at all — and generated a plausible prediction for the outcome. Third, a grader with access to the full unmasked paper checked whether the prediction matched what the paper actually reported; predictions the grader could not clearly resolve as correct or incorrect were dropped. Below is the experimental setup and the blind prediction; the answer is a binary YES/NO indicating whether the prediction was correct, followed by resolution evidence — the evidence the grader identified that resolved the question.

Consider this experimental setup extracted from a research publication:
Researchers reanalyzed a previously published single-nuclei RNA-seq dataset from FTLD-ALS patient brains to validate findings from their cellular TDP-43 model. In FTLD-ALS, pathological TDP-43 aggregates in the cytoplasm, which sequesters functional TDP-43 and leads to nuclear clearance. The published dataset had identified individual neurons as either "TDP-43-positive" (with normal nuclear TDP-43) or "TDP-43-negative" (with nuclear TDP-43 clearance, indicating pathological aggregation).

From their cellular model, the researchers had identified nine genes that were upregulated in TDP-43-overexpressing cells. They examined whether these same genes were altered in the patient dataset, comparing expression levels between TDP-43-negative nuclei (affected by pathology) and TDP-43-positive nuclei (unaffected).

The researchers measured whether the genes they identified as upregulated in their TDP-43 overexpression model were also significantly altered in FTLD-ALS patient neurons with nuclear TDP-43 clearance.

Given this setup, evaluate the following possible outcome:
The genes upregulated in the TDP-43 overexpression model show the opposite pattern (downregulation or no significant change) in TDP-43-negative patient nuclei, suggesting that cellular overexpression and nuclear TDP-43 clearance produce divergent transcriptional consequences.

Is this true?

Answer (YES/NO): NO